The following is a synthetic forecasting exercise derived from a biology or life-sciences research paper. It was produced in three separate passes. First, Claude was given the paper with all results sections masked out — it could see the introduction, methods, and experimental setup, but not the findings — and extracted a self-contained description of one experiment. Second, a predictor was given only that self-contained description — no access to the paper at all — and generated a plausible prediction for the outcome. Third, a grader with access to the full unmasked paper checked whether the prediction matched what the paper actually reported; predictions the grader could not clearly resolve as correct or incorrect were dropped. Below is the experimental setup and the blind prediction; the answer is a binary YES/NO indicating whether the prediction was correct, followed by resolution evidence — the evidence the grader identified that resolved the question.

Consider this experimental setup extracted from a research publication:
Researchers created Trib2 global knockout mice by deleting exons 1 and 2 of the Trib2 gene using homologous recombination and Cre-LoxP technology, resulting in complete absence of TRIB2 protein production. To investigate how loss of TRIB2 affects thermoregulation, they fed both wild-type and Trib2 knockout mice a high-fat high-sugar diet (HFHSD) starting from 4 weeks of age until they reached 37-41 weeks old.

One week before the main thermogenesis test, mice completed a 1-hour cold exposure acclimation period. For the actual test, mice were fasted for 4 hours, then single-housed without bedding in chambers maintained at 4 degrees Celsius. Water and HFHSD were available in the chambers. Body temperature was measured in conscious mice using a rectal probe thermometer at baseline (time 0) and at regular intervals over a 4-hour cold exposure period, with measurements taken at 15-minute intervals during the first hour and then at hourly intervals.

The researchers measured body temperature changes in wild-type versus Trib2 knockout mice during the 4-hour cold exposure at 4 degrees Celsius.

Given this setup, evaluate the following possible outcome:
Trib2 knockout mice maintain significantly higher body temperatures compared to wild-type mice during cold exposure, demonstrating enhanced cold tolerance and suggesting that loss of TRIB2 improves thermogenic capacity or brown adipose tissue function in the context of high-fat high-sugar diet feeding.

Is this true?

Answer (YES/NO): YES